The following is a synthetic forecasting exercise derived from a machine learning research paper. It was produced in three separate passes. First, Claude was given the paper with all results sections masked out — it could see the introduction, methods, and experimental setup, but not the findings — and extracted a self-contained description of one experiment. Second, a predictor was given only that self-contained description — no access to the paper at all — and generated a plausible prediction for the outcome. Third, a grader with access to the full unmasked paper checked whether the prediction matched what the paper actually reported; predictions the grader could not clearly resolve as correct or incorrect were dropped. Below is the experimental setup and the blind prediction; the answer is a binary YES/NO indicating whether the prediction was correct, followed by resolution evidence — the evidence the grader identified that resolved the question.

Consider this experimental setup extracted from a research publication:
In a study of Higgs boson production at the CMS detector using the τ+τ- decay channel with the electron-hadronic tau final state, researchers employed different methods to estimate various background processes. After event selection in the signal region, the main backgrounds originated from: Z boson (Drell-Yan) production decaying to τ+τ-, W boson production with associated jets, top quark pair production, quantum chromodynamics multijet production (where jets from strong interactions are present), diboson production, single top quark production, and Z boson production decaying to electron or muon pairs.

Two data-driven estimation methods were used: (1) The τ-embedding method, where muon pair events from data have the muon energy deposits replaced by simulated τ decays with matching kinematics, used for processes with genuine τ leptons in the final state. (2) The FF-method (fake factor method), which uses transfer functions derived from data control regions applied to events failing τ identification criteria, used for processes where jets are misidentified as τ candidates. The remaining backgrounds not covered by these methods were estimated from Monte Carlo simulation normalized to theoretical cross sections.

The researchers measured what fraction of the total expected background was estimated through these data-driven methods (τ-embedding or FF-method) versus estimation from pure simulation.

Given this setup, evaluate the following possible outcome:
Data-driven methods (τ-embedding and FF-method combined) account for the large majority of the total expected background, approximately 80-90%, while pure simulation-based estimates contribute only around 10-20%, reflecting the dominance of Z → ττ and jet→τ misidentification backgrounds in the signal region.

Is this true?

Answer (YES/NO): YES